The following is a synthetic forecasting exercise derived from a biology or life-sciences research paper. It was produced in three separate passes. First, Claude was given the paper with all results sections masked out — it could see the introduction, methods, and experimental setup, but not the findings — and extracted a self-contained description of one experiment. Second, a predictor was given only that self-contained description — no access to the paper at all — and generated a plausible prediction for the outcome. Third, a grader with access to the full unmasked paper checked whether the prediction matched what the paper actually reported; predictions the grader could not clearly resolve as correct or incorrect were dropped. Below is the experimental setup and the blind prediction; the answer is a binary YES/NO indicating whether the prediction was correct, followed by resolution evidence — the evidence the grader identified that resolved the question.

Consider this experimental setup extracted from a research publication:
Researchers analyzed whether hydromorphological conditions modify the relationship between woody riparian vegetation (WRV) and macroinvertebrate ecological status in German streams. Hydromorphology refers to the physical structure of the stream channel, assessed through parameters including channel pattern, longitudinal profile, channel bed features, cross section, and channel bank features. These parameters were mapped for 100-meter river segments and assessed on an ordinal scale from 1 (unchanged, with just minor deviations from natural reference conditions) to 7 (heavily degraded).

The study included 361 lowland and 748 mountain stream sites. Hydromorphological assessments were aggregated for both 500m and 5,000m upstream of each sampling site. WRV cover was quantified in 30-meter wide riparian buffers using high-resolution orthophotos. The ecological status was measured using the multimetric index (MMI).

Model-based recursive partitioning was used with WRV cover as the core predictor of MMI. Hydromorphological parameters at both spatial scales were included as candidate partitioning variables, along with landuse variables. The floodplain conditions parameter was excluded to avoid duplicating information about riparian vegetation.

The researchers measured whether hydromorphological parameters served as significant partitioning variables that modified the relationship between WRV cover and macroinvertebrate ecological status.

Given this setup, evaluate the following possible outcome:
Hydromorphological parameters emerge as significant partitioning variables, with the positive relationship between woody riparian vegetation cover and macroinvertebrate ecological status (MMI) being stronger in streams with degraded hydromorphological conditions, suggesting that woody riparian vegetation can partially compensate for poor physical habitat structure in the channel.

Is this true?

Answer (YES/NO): NO